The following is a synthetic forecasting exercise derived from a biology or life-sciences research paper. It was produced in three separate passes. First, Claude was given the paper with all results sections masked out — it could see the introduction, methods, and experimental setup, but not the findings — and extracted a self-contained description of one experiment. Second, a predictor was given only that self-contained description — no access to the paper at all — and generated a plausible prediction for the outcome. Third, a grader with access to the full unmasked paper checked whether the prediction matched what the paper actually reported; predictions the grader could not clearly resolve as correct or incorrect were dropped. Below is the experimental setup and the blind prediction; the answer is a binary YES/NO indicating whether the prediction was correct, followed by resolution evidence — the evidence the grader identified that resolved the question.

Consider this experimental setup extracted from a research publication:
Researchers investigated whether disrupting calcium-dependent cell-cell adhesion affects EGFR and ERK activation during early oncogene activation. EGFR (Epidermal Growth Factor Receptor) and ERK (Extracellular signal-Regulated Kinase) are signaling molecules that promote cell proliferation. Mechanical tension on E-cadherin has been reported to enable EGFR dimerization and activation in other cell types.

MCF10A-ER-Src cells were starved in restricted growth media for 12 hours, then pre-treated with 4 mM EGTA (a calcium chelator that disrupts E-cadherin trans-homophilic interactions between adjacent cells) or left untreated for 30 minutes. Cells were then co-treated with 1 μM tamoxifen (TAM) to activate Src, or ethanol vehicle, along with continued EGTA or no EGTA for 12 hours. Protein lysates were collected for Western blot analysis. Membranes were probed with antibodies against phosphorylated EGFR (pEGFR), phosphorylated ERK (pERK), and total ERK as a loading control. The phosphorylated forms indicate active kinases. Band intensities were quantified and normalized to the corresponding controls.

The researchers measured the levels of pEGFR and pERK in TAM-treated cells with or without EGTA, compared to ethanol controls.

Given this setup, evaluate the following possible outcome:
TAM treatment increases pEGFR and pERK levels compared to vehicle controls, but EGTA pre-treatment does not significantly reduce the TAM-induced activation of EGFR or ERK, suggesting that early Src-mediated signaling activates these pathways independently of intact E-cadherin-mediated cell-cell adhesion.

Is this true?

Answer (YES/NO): NO